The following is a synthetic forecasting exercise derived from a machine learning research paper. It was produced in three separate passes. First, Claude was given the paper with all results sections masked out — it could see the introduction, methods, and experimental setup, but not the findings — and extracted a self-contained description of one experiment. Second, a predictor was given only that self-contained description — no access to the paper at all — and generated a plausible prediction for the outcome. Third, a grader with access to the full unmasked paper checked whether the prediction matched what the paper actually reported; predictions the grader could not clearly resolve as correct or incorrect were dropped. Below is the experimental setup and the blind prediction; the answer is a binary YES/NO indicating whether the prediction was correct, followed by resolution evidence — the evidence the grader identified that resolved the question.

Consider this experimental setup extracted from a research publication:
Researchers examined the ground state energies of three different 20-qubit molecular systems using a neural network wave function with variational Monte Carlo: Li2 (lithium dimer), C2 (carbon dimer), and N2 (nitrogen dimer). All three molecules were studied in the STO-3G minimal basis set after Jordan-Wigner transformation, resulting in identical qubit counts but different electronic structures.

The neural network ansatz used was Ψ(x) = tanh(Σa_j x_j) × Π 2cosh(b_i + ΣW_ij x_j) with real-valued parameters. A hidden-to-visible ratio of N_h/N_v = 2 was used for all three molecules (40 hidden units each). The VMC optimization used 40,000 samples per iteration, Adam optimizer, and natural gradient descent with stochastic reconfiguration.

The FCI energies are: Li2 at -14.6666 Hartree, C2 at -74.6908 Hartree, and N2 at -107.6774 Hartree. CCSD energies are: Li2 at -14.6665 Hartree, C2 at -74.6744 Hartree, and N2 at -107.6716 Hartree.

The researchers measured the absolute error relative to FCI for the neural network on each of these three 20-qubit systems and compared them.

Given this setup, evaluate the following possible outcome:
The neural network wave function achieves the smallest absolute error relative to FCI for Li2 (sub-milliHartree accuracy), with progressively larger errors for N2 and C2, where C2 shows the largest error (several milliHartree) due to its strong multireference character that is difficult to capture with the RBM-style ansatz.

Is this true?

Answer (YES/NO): NO